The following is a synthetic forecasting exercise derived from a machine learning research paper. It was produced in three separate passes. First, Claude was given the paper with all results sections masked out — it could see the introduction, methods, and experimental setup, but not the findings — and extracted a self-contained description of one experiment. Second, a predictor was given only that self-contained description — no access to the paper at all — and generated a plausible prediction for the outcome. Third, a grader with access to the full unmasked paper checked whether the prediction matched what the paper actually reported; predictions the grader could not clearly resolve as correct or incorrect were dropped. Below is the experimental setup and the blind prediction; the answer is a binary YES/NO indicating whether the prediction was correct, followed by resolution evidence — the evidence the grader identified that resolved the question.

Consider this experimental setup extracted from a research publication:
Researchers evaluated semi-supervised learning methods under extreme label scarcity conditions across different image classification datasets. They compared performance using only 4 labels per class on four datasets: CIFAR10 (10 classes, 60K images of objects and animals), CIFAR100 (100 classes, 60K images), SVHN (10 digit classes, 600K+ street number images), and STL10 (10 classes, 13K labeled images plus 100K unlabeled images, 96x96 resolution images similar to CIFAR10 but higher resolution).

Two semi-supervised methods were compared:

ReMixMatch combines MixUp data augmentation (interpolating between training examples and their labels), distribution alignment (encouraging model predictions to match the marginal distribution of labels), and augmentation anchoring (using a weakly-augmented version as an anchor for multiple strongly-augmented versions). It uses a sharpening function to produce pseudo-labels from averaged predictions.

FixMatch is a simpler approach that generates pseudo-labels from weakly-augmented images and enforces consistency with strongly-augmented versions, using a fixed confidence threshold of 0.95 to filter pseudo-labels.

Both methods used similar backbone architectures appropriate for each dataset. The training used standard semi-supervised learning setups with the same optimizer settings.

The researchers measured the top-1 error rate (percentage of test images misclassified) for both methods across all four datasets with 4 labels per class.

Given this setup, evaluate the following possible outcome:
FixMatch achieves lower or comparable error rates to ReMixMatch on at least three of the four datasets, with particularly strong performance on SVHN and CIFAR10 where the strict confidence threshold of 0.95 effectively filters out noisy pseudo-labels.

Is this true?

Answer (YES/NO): YES